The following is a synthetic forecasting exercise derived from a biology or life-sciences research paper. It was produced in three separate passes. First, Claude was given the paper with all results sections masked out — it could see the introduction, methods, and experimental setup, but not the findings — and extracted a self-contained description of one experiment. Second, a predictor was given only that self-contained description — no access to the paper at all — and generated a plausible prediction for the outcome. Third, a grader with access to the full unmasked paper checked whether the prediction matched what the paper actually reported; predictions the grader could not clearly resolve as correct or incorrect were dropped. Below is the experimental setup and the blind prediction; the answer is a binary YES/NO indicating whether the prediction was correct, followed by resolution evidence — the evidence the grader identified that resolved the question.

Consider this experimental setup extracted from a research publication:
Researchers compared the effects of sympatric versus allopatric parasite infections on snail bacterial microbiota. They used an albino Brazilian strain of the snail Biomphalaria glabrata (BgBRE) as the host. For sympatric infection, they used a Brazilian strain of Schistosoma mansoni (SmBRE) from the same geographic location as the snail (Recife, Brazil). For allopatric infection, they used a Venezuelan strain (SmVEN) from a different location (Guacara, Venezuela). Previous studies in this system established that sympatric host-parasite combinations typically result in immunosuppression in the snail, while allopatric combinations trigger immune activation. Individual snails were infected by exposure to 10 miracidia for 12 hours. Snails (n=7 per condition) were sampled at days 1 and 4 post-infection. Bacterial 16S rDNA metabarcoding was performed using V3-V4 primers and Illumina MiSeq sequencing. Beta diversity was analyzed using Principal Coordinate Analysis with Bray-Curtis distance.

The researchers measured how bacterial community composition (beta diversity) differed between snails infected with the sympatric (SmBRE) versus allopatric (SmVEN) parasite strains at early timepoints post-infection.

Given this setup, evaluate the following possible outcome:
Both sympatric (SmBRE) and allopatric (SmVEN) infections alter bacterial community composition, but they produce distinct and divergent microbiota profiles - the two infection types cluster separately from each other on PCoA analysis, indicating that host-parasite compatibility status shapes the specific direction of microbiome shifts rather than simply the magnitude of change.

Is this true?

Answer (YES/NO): YES